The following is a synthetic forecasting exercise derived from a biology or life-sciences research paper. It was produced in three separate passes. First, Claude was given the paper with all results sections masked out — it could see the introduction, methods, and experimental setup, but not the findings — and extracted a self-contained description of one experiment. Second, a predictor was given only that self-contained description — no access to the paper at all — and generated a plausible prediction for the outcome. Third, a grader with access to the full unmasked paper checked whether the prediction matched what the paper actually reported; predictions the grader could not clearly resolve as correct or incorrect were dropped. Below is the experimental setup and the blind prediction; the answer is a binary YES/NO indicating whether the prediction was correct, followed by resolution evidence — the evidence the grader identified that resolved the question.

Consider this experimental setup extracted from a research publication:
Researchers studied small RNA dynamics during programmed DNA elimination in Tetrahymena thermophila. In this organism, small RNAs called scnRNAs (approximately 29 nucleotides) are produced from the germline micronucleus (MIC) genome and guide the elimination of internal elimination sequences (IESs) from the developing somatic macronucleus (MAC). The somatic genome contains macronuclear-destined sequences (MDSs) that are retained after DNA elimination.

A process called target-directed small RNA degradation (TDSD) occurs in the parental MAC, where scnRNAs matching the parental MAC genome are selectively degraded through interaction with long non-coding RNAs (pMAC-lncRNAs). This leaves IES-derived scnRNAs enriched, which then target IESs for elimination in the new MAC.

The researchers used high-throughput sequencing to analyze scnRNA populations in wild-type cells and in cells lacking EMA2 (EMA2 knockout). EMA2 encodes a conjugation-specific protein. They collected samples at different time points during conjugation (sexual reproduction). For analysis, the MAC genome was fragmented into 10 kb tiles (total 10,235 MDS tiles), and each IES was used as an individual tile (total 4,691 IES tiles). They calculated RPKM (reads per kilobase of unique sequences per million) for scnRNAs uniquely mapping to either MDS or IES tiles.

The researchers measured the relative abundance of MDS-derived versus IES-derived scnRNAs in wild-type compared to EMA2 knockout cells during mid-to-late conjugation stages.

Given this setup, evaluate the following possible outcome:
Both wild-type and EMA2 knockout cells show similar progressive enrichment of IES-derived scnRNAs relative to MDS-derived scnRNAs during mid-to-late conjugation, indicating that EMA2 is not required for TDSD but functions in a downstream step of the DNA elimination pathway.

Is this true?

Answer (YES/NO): NO